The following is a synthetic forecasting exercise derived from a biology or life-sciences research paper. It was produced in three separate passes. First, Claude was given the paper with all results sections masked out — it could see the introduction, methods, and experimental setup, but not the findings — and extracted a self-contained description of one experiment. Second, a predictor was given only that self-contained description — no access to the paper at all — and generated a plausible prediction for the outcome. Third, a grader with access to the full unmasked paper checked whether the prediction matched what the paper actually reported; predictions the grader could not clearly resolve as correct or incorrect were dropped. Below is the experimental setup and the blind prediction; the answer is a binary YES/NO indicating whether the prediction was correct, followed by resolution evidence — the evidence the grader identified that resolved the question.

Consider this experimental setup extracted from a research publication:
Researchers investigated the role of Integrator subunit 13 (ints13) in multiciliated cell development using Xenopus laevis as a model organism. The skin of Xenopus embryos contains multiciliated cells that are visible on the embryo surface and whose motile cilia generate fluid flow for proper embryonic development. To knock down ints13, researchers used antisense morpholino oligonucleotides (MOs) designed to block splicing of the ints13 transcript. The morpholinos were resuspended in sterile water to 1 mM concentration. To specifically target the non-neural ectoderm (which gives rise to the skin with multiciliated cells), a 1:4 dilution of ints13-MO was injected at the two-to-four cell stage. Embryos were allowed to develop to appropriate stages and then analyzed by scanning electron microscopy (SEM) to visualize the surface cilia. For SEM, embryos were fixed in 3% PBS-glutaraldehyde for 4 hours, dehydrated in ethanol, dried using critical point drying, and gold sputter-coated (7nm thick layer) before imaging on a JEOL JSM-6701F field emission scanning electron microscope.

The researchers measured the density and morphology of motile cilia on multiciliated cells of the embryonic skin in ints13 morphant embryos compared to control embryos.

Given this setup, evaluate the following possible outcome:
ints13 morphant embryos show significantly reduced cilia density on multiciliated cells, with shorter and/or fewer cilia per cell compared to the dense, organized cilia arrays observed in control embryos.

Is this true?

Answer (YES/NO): YES